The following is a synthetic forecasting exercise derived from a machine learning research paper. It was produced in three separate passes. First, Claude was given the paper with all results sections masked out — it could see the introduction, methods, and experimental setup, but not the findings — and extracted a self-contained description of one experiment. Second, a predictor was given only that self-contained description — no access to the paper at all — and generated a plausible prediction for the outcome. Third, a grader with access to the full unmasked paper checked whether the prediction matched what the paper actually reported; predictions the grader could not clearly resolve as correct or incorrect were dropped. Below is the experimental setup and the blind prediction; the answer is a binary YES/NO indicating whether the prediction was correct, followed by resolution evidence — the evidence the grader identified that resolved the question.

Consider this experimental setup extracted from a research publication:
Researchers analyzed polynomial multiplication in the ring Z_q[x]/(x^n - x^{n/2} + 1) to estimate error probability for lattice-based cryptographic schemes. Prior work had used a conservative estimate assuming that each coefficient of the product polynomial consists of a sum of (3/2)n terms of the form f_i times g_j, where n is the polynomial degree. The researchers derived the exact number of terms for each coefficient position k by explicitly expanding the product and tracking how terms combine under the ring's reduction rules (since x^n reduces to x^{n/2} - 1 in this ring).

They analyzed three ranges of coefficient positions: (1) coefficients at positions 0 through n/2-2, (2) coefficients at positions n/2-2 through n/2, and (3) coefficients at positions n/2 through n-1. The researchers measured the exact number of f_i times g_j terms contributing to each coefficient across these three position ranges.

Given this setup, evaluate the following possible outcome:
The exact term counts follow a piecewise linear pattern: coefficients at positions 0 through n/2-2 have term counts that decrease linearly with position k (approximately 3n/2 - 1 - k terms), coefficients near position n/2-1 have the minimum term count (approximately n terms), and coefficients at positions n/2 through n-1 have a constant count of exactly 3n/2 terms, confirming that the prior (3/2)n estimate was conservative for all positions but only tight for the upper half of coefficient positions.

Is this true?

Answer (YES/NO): NO